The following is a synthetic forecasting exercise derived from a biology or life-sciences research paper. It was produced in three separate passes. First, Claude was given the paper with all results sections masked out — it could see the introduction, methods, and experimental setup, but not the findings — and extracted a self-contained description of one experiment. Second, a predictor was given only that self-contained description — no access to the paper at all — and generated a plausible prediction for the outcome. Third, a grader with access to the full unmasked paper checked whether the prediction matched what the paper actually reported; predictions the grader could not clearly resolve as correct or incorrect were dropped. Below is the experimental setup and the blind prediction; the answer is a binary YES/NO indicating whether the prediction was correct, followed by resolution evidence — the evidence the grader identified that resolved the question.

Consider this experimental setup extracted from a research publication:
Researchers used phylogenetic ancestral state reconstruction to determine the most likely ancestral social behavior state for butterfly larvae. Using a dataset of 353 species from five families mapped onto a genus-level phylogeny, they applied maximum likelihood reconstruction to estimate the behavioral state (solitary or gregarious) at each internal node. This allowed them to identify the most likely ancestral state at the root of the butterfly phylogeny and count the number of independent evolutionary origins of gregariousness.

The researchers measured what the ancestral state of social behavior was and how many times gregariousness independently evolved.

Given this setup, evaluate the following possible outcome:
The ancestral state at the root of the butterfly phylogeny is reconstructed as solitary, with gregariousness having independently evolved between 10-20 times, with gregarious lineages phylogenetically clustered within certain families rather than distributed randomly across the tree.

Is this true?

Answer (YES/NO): NO